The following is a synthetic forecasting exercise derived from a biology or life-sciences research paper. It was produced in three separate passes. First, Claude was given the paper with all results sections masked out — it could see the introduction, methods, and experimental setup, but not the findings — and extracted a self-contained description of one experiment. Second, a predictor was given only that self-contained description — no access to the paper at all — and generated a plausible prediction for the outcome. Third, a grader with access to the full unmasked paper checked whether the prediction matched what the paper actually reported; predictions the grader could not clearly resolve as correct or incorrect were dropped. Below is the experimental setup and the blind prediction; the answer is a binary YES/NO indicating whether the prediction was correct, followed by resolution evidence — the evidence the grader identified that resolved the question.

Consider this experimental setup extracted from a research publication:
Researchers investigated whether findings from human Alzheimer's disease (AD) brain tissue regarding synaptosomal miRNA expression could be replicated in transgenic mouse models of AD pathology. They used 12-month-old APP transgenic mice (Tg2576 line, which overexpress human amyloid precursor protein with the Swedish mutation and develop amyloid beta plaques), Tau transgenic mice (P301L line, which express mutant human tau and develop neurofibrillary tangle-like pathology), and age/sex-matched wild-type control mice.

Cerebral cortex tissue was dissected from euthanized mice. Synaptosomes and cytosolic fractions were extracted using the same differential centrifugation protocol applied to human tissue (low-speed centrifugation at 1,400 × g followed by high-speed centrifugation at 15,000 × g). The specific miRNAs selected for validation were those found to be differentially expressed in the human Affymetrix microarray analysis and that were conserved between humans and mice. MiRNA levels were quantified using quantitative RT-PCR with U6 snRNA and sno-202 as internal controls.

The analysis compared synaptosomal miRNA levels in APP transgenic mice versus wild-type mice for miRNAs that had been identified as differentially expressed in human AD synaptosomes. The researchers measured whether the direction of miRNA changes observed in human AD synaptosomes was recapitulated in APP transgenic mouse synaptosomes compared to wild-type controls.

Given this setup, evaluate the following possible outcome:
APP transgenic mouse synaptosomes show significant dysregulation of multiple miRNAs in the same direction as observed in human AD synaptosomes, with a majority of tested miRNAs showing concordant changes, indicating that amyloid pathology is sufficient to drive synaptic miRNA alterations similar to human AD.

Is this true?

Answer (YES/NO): NO